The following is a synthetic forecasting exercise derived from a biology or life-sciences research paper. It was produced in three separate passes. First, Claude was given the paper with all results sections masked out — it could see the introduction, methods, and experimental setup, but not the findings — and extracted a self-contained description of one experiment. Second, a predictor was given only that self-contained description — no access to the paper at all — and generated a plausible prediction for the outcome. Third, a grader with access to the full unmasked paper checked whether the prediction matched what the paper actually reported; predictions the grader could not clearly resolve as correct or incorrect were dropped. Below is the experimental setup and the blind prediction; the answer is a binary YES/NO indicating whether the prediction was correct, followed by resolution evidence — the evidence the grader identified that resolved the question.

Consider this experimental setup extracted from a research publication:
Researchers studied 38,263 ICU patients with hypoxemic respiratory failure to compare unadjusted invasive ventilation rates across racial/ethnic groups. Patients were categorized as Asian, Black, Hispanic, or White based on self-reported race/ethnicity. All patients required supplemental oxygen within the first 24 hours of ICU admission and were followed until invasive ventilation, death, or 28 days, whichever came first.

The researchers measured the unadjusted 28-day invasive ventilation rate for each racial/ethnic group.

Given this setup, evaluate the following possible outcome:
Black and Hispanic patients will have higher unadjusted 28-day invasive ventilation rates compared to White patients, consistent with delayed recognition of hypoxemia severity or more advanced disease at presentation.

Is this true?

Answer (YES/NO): NO